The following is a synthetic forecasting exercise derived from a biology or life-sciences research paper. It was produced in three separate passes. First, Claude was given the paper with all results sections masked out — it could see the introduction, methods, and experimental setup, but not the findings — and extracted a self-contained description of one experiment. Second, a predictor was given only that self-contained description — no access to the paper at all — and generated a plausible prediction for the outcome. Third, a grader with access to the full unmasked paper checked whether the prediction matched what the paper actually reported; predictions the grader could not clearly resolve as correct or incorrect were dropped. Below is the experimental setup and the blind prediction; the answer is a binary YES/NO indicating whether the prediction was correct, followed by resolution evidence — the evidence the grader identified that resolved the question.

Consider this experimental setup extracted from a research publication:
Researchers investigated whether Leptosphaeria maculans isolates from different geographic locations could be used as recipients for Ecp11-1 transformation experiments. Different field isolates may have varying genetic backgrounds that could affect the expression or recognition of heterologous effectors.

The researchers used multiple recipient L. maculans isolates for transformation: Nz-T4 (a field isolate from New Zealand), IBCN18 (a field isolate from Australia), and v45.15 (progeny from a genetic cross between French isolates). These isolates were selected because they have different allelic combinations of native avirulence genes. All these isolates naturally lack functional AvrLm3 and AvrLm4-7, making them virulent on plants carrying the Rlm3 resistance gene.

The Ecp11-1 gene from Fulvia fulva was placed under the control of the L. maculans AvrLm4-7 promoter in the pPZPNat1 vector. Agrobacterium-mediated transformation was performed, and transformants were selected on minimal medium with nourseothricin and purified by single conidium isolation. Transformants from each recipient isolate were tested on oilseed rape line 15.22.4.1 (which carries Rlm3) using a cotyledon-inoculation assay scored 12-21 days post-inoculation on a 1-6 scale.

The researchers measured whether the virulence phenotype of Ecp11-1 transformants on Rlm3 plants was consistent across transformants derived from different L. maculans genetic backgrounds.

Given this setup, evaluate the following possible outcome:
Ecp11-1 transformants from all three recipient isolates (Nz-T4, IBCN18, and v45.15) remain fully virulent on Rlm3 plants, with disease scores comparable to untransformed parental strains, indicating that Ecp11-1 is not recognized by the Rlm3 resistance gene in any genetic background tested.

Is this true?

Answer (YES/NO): NO